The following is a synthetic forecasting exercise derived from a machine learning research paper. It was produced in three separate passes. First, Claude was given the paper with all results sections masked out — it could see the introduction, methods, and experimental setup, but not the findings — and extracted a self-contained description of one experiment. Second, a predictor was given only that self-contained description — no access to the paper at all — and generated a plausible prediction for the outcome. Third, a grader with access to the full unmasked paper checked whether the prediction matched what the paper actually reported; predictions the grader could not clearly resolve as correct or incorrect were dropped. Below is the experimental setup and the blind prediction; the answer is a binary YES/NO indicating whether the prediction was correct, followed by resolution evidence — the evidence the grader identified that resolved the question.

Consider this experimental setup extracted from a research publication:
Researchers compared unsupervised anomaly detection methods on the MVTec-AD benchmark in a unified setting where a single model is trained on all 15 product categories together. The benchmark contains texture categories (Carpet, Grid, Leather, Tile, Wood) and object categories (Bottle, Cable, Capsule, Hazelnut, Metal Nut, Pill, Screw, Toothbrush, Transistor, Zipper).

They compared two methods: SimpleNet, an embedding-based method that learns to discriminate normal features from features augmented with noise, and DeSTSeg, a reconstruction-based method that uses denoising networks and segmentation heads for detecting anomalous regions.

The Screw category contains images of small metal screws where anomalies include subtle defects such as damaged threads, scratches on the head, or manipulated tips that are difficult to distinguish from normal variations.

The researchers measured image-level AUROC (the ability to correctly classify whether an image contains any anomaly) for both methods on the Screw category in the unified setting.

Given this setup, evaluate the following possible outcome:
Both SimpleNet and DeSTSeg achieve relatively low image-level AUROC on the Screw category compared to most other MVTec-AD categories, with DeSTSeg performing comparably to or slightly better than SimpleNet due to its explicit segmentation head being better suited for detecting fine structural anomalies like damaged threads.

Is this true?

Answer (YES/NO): NO